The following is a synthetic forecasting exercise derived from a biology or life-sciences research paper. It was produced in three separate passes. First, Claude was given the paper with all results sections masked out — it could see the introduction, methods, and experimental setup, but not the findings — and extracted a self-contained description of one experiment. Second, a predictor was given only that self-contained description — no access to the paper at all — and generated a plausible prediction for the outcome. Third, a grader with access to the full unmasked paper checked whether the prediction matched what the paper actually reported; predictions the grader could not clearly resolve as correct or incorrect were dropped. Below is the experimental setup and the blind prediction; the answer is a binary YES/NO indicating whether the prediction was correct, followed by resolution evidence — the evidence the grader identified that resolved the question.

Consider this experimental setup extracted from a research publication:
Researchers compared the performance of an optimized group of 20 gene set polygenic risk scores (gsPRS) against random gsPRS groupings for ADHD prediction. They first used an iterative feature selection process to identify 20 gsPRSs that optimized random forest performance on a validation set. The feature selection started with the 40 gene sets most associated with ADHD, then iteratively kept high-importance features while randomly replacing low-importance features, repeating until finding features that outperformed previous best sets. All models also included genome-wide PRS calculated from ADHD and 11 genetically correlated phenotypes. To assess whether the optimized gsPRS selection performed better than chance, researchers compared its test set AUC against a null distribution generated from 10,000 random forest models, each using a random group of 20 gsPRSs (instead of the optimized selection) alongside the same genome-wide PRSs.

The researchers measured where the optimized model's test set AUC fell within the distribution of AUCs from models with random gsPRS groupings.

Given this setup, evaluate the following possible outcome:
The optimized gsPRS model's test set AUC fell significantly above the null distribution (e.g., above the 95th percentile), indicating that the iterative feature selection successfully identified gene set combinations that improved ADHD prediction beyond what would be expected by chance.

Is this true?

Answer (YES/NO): YES